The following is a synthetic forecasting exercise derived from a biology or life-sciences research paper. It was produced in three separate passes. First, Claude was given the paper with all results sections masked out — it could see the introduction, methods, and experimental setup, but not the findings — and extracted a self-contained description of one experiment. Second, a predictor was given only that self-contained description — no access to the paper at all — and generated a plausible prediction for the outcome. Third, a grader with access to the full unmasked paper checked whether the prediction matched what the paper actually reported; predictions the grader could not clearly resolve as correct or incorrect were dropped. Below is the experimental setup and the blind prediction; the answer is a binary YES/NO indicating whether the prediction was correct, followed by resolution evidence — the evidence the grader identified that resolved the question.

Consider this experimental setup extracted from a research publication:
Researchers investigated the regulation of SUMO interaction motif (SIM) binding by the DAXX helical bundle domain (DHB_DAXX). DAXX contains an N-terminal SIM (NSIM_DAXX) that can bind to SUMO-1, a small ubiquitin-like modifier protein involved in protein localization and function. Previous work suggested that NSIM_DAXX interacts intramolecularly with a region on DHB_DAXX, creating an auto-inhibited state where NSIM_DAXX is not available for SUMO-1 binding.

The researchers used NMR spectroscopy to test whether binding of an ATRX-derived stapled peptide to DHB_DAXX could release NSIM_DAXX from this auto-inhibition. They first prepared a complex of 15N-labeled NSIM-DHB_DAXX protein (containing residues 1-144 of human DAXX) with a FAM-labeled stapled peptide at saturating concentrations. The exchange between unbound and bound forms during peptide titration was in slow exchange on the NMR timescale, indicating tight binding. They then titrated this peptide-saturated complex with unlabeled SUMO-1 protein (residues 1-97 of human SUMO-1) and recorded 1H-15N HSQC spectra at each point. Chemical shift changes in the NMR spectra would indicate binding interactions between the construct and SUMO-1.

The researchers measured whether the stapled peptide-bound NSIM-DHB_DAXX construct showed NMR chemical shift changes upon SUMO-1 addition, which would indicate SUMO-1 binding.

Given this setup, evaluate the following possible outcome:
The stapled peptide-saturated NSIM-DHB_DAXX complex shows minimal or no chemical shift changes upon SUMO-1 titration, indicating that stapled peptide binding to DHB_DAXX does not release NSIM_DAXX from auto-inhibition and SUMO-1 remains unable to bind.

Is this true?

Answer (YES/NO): NO